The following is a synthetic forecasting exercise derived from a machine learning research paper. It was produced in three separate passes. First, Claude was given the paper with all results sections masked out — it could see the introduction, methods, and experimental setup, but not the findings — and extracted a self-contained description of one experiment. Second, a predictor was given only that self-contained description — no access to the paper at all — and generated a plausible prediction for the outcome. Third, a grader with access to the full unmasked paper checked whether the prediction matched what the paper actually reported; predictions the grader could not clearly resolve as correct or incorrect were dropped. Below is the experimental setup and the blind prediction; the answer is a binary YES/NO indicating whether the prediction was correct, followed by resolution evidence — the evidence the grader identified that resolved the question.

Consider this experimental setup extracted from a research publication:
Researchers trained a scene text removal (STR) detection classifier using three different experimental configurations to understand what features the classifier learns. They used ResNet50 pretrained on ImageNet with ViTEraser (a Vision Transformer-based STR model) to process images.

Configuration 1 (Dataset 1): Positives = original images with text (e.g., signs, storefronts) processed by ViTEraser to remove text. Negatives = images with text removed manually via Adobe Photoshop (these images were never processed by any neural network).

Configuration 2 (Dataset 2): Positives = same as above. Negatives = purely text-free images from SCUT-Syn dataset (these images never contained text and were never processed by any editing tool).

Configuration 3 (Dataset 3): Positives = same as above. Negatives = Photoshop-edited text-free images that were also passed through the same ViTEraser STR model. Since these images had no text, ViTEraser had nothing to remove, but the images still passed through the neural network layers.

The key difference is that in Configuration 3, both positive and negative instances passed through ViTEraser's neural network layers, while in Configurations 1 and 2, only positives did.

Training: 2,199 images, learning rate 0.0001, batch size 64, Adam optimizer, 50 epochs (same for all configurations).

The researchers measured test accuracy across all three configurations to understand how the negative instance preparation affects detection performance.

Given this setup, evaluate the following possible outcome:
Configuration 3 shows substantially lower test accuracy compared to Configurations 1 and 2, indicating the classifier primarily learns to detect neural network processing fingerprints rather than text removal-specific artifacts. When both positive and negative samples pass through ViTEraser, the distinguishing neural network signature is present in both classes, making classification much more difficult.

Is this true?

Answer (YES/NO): NO